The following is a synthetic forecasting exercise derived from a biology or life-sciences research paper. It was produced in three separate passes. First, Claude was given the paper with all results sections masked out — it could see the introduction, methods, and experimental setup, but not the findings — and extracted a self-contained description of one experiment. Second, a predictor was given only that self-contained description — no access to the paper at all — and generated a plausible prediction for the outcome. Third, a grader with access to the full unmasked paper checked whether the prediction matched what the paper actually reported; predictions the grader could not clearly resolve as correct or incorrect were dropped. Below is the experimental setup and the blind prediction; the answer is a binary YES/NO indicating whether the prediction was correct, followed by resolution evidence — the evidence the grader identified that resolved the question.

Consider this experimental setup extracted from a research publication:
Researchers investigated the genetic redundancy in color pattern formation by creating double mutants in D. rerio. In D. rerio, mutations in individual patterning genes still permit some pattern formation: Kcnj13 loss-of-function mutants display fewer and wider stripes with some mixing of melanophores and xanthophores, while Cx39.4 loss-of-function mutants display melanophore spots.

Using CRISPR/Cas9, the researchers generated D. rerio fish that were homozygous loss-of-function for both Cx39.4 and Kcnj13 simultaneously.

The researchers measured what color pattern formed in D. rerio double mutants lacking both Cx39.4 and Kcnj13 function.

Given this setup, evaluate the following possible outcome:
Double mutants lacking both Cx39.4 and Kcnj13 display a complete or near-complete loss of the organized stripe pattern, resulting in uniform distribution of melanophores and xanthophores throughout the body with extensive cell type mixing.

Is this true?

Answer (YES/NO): YES